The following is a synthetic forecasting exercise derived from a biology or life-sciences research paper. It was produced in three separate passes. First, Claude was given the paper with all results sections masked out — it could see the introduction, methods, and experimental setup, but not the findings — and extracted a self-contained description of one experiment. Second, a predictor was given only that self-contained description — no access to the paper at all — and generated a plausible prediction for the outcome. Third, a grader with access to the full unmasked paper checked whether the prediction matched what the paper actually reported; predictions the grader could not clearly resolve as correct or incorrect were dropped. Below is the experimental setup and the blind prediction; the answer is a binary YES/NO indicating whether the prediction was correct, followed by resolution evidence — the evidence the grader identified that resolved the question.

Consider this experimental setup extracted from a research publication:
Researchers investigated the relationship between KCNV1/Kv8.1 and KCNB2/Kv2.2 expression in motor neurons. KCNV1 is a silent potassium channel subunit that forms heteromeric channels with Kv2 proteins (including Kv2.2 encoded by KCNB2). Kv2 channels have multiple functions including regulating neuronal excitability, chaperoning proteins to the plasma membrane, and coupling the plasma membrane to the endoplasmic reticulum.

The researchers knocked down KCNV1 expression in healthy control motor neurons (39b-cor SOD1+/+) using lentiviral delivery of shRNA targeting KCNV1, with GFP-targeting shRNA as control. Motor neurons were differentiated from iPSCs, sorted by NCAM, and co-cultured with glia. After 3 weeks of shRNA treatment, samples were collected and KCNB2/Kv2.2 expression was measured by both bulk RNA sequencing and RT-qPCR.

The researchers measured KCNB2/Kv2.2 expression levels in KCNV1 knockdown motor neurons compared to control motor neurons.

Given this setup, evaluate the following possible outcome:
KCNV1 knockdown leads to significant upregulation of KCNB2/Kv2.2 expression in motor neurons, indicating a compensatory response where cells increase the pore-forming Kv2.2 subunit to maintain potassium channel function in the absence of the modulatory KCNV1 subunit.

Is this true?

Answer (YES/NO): NO